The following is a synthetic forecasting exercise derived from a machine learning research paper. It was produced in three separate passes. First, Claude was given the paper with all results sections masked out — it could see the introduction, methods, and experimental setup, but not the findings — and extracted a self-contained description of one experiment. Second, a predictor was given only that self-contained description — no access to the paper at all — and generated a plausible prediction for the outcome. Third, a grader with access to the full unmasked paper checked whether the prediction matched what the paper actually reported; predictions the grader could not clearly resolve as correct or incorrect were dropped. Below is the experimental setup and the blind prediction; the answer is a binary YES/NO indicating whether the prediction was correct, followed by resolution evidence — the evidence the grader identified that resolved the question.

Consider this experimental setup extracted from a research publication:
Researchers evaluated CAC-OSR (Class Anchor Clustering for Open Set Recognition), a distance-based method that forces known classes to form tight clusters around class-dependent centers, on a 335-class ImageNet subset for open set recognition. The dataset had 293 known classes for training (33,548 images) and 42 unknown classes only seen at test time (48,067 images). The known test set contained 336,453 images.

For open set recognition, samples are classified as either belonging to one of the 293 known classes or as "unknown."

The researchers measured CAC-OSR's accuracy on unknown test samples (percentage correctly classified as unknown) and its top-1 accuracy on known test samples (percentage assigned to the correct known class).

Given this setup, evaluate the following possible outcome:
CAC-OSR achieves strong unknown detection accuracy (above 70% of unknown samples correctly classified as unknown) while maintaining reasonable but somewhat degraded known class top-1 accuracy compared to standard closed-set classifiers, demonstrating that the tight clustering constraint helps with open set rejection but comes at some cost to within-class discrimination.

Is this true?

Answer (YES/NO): NO